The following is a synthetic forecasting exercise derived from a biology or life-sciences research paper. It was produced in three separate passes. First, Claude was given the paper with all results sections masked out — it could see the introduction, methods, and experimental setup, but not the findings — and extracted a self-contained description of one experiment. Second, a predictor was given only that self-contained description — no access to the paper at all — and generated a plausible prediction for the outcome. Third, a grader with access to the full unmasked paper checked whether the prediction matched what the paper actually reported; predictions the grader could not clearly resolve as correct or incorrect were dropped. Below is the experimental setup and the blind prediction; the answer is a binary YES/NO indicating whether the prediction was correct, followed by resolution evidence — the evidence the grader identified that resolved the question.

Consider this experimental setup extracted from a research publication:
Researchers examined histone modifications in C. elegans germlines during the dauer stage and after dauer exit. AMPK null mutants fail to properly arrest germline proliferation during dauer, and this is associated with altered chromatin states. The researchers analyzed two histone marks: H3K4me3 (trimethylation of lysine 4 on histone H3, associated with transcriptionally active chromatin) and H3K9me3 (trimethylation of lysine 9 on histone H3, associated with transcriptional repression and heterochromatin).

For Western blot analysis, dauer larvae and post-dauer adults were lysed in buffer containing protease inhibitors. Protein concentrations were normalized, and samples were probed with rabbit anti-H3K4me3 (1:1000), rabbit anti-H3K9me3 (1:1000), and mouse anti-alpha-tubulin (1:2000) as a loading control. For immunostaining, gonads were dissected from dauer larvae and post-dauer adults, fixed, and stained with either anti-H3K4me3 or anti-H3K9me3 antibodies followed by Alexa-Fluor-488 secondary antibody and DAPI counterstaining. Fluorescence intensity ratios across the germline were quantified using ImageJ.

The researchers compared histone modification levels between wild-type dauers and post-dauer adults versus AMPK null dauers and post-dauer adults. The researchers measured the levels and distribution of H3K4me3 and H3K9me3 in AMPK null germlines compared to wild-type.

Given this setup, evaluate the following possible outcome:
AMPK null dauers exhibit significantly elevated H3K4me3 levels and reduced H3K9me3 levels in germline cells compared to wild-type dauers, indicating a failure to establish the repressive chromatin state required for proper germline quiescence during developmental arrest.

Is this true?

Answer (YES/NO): NO